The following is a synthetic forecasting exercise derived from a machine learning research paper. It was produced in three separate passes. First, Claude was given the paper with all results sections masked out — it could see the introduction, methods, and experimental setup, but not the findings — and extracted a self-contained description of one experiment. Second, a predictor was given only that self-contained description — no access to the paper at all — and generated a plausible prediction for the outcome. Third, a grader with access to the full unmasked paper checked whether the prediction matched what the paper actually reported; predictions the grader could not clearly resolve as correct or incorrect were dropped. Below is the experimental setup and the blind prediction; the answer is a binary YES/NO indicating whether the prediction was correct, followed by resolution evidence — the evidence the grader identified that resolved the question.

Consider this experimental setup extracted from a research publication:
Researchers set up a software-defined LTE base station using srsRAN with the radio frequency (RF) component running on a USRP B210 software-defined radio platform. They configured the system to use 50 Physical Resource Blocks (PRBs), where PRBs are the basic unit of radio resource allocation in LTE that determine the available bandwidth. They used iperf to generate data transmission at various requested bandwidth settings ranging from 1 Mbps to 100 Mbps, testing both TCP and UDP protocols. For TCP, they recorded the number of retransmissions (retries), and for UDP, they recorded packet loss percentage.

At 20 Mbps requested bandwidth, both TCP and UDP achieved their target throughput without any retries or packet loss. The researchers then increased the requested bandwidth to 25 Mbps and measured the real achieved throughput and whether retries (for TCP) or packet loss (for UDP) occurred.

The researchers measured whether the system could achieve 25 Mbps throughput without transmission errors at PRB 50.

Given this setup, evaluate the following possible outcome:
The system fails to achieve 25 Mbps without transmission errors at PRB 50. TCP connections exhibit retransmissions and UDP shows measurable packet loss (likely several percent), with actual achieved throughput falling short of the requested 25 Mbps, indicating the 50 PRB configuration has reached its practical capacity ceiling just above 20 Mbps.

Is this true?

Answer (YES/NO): YES